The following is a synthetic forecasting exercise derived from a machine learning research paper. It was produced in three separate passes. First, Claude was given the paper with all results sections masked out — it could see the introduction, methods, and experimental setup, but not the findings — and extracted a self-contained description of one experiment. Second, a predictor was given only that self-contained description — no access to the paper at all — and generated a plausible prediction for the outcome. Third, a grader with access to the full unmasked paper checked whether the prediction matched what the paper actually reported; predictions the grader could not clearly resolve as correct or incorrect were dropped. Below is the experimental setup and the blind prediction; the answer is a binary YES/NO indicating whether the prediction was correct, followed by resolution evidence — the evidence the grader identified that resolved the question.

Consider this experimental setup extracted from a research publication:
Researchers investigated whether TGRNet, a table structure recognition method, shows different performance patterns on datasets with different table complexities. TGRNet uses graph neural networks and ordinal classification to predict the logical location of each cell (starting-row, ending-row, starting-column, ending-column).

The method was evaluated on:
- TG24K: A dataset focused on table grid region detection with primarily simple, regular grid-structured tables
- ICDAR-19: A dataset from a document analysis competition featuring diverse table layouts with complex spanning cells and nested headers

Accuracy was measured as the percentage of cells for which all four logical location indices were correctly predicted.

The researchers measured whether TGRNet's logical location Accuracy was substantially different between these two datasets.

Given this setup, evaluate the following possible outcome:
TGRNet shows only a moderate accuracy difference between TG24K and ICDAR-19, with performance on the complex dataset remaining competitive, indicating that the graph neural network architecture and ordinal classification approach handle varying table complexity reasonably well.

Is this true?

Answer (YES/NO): NO